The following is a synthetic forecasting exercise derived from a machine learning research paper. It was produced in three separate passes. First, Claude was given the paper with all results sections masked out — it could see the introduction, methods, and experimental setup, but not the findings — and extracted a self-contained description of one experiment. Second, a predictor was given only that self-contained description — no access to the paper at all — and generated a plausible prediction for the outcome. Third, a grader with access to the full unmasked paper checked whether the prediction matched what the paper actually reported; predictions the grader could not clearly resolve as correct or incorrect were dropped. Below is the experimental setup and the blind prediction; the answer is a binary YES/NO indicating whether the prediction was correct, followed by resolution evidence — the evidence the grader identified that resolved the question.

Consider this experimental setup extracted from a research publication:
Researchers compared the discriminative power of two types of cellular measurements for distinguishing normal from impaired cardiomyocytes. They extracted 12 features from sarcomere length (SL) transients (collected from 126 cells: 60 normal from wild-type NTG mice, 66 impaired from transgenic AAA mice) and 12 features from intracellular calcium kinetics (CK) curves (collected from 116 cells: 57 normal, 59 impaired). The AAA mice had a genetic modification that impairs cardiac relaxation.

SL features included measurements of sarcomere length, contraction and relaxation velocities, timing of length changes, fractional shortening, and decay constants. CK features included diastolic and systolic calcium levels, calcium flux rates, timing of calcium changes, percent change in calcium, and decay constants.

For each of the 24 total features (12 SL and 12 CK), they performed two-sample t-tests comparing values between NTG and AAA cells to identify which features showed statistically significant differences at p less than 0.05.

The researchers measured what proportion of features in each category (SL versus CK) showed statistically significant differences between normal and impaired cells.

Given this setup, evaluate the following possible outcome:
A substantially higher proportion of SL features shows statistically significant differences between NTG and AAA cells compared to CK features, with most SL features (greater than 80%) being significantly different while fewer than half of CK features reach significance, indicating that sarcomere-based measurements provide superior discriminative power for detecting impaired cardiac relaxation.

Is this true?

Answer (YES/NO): NO